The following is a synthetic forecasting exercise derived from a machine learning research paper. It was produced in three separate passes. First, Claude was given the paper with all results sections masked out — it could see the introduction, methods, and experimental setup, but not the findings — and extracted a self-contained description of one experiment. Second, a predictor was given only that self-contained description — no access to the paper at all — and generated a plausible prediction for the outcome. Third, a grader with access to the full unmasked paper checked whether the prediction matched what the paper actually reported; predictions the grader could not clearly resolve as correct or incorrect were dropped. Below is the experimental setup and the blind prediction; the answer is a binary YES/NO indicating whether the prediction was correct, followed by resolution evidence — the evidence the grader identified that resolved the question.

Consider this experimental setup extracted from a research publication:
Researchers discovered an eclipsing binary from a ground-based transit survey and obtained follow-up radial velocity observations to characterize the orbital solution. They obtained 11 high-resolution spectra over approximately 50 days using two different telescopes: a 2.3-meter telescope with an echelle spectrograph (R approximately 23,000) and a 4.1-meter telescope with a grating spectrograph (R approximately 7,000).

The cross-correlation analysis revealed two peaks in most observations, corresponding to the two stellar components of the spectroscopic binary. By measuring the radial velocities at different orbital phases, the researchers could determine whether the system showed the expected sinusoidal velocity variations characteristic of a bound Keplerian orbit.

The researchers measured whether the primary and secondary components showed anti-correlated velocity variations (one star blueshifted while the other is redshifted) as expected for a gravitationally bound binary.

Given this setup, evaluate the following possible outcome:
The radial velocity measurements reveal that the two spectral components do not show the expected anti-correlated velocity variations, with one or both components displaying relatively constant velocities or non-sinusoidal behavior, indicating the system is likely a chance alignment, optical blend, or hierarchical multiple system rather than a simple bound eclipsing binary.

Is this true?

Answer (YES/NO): NO